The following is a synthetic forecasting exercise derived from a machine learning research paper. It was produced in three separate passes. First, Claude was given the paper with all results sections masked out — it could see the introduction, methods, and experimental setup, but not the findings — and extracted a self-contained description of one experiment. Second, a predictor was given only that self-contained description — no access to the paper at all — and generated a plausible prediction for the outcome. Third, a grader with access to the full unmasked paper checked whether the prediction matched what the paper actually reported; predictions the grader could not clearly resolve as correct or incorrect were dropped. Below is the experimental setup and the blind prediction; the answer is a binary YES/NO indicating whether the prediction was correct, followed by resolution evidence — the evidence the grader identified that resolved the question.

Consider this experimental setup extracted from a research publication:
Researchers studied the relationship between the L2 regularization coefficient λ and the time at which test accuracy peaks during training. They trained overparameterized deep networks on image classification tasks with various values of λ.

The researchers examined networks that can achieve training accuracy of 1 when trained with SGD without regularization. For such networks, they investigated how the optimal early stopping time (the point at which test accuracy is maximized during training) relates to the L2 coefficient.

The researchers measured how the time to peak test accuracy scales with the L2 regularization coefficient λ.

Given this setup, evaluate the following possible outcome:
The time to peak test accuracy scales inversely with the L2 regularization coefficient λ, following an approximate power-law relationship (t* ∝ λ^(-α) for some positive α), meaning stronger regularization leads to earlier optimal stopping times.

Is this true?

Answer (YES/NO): YES